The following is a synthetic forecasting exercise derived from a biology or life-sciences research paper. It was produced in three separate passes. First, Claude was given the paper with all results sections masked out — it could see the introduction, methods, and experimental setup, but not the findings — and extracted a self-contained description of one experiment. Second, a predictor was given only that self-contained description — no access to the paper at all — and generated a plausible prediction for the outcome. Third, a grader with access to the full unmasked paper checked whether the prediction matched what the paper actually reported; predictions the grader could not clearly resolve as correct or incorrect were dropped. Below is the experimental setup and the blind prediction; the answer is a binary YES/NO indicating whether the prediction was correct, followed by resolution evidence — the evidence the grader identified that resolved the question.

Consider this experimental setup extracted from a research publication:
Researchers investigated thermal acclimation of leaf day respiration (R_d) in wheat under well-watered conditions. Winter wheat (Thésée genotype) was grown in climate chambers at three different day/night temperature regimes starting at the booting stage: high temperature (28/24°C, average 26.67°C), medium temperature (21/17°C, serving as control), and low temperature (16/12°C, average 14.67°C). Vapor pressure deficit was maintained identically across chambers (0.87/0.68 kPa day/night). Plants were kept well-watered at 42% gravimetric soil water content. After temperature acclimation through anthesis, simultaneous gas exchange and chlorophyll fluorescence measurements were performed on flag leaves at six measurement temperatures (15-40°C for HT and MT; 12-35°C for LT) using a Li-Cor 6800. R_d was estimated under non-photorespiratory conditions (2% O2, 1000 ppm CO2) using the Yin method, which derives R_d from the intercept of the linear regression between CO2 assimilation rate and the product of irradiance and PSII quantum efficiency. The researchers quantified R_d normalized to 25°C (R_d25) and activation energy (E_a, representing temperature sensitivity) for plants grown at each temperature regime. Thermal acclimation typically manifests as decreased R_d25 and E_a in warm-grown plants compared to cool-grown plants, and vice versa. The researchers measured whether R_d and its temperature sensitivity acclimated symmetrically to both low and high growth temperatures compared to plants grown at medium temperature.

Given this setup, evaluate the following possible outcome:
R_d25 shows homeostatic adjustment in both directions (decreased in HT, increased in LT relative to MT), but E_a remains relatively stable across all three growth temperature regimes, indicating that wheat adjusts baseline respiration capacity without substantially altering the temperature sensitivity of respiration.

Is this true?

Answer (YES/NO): NO